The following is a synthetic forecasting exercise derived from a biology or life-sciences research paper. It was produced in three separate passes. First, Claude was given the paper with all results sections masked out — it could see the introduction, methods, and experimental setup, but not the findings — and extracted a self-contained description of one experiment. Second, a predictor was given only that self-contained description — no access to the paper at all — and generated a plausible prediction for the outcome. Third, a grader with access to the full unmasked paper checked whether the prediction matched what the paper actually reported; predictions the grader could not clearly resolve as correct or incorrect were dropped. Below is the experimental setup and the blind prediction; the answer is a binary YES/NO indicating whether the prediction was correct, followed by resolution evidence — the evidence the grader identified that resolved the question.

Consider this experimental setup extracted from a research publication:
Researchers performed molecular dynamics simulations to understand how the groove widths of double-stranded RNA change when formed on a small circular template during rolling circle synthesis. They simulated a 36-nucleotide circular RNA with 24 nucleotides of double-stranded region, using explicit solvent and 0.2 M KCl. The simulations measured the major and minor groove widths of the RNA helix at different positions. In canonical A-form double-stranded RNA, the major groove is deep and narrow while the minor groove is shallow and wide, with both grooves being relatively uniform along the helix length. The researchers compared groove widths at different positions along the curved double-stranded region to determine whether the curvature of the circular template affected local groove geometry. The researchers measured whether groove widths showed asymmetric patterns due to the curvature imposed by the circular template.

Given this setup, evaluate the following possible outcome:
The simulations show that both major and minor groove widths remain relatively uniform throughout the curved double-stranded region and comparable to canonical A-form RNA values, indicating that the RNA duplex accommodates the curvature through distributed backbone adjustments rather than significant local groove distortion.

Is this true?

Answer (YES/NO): YES